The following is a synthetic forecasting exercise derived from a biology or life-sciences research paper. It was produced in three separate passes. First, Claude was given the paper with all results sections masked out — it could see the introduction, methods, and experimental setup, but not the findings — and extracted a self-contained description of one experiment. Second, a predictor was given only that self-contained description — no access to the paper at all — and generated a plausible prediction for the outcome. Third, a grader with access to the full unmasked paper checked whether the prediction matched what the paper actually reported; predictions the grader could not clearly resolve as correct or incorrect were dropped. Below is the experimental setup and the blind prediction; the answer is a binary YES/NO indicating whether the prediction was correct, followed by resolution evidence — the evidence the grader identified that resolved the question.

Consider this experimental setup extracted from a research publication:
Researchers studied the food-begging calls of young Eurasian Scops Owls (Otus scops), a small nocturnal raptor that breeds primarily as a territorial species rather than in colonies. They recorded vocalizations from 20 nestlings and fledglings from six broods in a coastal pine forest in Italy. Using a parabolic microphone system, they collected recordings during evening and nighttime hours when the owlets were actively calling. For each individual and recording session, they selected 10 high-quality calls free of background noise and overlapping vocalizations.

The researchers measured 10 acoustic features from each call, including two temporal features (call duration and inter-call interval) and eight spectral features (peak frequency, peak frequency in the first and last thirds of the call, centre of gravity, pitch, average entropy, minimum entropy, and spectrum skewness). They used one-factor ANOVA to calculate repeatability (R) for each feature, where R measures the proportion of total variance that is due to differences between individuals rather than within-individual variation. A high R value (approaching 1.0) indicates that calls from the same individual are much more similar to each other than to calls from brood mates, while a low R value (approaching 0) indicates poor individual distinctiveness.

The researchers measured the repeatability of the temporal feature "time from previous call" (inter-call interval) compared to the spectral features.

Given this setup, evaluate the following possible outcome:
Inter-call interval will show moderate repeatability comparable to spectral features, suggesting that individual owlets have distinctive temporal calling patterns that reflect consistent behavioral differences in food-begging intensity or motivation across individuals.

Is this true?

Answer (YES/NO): NO